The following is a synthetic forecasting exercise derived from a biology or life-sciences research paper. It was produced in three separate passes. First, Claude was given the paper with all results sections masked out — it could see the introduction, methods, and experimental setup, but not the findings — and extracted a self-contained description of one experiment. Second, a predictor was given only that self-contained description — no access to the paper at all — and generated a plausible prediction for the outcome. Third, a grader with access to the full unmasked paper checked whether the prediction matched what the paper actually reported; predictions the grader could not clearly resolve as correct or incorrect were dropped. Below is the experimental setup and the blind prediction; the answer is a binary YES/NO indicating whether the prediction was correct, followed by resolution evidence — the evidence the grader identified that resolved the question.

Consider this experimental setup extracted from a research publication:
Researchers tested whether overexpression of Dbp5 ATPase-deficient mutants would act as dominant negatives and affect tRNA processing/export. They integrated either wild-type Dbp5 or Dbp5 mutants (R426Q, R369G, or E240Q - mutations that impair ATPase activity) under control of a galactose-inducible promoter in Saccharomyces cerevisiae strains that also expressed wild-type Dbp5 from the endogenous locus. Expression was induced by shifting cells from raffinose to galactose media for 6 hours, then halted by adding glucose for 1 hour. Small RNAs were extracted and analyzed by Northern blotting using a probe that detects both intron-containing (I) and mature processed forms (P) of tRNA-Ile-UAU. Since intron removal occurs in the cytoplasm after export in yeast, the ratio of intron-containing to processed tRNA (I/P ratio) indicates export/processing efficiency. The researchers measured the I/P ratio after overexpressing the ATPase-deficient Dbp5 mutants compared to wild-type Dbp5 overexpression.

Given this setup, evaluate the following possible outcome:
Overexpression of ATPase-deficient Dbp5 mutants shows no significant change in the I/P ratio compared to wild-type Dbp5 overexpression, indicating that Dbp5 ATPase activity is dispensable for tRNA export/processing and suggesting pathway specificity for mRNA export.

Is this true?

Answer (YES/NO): NO